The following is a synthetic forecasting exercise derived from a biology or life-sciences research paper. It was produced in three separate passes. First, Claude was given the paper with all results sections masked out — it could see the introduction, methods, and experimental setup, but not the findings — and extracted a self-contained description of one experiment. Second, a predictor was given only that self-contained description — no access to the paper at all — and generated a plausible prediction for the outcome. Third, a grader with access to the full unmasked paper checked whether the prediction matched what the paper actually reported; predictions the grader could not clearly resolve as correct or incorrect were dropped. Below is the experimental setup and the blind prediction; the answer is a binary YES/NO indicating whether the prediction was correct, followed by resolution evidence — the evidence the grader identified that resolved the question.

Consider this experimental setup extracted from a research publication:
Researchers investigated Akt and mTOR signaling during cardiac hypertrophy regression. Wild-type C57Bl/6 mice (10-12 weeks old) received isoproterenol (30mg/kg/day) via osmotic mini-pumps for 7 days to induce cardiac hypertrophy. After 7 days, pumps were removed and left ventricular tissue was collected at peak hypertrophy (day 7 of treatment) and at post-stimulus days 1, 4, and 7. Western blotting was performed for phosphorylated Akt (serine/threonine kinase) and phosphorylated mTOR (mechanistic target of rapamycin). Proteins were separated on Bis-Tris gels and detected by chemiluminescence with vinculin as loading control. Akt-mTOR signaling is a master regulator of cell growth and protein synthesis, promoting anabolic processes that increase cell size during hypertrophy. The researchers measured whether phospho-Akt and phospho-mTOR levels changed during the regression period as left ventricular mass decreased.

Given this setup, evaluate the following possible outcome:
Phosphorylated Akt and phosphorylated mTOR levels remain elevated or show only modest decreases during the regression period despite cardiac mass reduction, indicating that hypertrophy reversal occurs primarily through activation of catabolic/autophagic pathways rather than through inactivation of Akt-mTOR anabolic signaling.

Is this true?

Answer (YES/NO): NO